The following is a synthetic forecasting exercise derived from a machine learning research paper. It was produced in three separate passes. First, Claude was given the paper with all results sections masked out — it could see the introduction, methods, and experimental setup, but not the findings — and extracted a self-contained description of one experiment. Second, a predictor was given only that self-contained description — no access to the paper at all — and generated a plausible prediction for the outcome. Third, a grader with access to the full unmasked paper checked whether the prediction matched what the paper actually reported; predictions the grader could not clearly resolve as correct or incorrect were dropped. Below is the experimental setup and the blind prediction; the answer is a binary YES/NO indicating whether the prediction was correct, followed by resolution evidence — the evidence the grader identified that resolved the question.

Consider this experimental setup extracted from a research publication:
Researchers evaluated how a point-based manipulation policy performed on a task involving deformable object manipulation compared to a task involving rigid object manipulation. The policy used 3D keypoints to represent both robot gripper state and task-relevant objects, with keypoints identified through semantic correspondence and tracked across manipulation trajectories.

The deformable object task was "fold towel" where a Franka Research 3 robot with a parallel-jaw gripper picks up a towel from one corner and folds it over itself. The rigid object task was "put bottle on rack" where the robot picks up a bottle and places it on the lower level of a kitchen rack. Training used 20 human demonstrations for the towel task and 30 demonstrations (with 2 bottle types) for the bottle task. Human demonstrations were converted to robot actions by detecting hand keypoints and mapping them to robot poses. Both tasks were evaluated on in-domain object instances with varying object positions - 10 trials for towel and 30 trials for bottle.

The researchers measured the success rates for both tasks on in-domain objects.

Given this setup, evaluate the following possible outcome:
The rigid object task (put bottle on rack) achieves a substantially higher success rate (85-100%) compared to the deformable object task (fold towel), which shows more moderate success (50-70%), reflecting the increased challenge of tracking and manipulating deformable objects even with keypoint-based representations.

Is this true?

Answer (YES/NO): NO